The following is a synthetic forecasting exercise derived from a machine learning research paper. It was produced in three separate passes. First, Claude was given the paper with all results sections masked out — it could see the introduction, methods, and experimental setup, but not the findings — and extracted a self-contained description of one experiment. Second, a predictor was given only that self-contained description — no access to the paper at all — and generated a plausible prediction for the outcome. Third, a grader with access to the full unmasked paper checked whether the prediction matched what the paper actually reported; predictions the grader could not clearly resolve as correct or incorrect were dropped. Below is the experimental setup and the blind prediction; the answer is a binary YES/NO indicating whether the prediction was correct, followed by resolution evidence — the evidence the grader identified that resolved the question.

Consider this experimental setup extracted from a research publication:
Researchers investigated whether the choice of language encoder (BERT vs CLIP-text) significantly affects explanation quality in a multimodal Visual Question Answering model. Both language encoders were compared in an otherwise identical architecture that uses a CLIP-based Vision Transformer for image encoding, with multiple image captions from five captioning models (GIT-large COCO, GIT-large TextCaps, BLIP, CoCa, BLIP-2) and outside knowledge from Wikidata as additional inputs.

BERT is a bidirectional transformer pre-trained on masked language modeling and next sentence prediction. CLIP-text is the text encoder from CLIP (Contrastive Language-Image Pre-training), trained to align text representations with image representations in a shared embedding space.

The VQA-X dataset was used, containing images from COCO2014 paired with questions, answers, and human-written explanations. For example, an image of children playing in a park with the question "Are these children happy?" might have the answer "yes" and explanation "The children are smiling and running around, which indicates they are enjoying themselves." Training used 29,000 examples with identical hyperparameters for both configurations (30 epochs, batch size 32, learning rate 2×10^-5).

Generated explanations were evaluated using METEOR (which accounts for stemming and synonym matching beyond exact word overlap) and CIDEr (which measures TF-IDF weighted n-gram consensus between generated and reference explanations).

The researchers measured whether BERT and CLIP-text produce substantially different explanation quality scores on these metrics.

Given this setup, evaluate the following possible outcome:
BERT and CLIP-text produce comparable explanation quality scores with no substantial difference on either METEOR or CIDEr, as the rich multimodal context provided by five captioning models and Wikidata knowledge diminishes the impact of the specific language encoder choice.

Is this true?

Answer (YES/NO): YES